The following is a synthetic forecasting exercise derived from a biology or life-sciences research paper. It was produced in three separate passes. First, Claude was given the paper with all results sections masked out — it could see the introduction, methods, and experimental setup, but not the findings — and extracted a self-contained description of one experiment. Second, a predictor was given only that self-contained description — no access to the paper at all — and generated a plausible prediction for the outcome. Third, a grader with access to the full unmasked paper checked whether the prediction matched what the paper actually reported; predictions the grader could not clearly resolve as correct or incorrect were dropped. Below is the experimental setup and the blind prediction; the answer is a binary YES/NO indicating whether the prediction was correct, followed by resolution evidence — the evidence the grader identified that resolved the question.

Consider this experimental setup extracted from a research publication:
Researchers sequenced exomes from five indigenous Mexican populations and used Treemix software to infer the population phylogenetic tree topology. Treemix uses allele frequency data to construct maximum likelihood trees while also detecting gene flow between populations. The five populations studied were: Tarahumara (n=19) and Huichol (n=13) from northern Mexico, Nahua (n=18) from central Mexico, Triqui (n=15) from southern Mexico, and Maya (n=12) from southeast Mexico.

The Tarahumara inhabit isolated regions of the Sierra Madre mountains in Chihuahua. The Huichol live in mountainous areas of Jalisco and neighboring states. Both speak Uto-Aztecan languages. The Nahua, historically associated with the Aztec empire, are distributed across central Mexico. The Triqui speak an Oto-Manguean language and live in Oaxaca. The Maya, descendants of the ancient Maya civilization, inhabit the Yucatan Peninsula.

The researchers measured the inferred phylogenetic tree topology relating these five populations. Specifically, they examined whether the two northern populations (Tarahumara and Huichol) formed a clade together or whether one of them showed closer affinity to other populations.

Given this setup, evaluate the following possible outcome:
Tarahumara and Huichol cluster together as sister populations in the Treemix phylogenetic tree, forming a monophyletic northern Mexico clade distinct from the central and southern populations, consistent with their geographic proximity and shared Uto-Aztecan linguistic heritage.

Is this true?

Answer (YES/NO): YES